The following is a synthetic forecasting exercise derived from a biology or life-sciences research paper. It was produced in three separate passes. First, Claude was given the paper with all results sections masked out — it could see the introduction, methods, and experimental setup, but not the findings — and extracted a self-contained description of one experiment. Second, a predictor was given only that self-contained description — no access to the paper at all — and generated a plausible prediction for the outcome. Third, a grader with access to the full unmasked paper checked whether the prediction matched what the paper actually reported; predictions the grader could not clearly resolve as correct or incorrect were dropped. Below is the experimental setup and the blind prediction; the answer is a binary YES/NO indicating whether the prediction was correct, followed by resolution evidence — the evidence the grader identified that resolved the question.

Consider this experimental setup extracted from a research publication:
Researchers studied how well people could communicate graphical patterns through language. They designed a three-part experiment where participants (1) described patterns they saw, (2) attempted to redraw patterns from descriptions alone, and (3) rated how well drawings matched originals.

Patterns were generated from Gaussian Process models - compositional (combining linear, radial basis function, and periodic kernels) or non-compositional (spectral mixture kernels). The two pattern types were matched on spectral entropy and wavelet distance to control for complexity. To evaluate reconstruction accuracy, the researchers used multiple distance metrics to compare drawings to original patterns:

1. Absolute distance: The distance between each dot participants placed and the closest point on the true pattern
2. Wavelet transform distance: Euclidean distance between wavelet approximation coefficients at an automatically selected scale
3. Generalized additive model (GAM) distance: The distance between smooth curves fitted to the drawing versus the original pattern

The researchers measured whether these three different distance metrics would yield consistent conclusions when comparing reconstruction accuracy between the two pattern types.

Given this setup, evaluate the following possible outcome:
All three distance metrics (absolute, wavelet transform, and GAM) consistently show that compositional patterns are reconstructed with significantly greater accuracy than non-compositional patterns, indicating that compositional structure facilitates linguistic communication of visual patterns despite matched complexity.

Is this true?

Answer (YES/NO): YES